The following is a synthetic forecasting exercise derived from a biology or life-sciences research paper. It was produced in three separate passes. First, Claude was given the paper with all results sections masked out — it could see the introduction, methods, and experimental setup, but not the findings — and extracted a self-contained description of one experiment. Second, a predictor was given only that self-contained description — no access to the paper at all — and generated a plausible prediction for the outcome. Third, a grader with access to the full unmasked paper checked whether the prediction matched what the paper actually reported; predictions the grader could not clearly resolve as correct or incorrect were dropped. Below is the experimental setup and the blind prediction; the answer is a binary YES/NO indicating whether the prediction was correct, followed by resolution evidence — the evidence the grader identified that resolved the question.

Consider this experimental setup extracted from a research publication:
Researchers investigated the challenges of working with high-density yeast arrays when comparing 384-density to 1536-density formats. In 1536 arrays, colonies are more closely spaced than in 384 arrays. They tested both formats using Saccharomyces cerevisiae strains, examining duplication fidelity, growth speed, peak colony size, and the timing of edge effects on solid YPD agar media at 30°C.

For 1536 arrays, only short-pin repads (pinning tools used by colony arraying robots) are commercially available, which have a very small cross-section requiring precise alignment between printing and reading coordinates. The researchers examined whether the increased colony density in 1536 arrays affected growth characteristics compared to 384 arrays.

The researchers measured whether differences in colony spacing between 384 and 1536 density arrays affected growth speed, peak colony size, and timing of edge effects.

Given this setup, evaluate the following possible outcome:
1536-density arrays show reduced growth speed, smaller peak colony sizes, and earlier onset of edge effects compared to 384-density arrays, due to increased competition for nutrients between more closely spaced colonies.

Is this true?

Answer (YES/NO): YES